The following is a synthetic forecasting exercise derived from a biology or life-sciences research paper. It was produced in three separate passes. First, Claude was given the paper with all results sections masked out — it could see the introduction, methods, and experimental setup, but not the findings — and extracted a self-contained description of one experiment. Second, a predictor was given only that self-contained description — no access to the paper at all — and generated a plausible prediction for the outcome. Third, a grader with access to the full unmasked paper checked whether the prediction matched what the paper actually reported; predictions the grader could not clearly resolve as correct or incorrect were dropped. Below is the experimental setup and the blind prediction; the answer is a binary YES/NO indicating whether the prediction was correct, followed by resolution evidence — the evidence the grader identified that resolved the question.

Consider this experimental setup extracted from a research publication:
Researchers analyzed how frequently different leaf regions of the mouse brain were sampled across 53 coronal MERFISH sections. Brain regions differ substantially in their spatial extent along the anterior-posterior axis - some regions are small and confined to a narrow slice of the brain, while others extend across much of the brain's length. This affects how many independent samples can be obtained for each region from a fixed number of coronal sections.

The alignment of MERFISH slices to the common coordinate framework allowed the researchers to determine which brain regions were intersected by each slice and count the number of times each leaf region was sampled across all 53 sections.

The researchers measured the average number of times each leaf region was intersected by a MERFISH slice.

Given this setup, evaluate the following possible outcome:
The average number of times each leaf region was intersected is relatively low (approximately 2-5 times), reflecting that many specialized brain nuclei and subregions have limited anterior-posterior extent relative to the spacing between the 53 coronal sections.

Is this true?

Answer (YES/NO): NO